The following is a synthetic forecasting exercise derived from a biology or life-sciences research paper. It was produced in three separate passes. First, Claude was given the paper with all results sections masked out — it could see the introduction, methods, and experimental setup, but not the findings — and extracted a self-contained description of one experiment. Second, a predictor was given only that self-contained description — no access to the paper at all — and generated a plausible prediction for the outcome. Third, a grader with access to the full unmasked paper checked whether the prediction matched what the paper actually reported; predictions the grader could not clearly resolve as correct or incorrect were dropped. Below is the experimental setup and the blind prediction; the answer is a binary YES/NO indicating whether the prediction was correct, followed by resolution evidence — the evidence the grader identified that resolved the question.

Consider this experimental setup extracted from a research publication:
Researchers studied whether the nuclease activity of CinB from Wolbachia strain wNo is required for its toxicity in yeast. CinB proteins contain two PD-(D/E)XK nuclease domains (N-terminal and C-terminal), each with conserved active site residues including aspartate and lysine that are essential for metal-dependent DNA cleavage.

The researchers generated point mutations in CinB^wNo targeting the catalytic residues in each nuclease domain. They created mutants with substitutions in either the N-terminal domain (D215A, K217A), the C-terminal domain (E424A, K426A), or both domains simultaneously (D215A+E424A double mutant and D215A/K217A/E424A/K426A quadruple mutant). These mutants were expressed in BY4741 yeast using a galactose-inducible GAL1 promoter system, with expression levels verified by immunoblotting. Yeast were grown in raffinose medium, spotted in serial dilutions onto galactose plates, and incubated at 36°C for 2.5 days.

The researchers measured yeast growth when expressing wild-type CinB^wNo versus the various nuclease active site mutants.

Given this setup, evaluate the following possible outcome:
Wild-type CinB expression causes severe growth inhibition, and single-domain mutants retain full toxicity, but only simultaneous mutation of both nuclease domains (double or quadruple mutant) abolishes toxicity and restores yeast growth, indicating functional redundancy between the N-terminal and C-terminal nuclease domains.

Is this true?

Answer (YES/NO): NO